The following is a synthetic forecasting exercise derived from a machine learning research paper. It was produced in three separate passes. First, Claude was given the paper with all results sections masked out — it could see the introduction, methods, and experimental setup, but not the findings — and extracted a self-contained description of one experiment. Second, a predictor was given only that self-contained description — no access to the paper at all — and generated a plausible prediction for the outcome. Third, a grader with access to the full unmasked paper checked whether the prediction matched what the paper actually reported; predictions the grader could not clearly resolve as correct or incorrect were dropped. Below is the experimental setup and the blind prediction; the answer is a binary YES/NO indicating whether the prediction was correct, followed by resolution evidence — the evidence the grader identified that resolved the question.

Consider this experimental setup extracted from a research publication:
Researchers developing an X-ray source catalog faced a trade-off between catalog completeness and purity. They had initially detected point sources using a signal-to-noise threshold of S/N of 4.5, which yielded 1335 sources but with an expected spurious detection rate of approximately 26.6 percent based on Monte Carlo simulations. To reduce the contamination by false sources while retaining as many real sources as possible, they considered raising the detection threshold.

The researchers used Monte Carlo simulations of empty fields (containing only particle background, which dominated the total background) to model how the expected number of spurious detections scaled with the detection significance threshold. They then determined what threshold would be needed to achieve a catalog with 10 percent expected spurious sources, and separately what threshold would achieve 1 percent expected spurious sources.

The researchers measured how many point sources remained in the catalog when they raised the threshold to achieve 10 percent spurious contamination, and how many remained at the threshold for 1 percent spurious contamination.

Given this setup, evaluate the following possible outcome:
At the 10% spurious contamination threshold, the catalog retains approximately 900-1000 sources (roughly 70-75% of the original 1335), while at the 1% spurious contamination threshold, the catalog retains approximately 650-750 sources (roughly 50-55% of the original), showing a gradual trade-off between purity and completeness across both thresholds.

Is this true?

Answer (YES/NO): NO